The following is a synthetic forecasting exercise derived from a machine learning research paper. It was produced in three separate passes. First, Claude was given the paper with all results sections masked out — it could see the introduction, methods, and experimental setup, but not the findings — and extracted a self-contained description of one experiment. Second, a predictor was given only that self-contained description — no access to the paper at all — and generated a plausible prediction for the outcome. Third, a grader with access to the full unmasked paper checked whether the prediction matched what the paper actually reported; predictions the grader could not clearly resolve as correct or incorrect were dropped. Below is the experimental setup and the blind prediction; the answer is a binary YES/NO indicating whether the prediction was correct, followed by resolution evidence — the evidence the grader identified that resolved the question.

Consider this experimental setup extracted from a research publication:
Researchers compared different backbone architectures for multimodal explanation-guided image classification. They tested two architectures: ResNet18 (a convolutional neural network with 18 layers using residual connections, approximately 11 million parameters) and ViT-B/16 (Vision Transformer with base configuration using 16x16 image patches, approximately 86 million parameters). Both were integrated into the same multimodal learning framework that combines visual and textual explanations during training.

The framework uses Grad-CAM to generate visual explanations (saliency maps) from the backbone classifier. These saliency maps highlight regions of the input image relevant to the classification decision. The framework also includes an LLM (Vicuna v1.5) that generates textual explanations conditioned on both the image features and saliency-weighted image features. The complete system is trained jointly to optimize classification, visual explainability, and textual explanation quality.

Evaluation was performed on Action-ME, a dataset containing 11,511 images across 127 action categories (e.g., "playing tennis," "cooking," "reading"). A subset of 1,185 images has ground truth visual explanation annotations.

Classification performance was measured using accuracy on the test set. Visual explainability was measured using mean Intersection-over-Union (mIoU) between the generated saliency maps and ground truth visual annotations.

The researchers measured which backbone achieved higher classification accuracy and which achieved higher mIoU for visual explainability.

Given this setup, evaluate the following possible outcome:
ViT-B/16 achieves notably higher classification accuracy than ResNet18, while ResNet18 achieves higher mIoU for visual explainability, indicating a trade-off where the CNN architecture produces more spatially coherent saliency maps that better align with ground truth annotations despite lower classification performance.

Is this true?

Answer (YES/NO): YES